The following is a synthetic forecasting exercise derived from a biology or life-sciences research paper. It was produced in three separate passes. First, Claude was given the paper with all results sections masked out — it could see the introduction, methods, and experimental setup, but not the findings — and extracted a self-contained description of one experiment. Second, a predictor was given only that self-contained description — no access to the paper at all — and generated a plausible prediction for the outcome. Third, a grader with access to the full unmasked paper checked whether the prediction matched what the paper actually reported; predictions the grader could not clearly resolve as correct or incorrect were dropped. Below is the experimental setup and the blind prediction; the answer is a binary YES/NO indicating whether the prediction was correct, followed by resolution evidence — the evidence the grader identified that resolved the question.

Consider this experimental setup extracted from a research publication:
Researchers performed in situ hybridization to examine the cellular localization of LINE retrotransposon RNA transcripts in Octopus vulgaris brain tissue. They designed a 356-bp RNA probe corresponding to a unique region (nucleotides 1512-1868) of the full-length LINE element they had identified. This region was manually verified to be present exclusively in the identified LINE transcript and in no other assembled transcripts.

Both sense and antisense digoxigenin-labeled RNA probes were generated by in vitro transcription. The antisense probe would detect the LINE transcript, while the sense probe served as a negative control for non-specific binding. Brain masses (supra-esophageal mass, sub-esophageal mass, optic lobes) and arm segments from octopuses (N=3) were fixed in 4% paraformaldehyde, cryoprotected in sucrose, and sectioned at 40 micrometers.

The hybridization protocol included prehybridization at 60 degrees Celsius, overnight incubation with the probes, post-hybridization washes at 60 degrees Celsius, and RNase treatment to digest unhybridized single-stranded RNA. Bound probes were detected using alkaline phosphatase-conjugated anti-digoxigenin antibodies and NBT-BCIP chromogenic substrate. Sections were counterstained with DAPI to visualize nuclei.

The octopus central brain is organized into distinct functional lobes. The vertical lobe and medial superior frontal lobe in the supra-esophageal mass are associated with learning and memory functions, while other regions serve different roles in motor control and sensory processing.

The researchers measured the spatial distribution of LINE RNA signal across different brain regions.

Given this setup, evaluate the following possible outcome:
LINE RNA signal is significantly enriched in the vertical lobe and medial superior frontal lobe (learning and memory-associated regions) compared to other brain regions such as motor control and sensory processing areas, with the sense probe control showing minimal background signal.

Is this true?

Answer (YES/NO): NO